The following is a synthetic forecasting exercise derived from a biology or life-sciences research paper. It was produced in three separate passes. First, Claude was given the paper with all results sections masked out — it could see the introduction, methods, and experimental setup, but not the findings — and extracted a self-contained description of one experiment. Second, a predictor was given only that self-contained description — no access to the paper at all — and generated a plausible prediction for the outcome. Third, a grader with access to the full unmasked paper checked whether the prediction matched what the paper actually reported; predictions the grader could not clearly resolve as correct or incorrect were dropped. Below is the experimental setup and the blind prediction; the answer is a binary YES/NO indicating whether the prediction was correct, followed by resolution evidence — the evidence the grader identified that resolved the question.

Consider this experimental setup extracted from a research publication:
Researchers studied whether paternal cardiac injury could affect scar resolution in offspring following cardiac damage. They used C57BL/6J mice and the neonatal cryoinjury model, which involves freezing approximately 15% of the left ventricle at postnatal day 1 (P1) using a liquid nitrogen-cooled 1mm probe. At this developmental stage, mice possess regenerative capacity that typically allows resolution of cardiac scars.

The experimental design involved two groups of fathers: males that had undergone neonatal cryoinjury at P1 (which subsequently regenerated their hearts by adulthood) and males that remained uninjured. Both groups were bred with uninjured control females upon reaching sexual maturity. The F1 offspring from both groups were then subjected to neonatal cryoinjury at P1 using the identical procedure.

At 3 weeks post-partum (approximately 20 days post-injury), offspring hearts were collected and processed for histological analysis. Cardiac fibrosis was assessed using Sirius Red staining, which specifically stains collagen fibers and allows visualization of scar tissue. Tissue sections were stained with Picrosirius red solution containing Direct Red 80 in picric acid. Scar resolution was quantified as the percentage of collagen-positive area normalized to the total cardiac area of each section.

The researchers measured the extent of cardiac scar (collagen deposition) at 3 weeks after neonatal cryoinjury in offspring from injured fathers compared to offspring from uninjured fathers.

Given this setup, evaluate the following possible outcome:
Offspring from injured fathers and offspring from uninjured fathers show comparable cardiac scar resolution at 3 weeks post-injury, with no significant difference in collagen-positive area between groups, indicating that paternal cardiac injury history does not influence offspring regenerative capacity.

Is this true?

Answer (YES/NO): YES